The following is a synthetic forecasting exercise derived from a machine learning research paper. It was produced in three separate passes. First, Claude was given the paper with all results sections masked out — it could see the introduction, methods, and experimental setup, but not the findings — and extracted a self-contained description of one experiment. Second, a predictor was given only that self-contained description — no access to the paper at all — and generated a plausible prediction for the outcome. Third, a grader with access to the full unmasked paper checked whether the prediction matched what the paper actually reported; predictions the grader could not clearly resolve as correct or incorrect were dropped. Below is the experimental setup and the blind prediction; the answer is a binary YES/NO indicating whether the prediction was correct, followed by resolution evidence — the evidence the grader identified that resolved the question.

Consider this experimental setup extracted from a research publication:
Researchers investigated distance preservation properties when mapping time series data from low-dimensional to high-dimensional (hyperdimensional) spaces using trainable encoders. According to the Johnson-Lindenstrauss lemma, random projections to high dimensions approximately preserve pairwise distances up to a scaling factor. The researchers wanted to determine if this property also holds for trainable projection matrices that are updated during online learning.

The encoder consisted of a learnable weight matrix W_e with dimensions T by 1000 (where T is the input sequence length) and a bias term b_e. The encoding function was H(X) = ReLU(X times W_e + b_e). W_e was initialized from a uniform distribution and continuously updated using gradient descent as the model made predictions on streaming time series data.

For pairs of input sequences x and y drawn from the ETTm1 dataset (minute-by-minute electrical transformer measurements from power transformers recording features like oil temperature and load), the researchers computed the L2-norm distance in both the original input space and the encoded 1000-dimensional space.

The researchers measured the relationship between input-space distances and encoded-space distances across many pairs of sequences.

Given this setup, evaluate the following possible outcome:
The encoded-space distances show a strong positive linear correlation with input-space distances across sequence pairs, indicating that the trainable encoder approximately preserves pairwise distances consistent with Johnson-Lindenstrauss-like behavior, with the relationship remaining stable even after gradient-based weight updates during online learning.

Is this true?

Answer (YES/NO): YES